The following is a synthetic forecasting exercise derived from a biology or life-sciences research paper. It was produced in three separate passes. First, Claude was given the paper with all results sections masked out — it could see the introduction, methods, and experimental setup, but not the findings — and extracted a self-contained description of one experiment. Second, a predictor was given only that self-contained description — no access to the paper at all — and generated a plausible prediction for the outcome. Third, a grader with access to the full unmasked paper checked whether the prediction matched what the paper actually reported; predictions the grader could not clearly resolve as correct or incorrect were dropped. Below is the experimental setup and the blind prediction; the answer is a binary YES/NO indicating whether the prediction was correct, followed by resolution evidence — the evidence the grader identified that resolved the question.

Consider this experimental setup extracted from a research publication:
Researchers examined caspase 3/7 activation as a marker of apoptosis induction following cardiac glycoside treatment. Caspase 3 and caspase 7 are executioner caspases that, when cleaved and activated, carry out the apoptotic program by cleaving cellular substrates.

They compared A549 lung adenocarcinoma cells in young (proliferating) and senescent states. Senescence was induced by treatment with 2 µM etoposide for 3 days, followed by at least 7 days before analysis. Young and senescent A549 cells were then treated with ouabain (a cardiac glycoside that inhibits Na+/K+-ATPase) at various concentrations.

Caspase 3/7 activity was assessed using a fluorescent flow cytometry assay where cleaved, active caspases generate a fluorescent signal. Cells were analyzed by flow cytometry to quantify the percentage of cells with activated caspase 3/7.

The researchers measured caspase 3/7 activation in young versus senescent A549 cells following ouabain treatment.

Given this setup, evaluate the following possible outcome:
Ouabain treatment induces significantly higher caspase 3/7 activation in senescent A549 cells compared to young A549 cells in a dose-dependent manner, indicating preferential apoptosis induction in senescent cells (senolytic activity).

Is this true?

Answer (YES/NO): NO